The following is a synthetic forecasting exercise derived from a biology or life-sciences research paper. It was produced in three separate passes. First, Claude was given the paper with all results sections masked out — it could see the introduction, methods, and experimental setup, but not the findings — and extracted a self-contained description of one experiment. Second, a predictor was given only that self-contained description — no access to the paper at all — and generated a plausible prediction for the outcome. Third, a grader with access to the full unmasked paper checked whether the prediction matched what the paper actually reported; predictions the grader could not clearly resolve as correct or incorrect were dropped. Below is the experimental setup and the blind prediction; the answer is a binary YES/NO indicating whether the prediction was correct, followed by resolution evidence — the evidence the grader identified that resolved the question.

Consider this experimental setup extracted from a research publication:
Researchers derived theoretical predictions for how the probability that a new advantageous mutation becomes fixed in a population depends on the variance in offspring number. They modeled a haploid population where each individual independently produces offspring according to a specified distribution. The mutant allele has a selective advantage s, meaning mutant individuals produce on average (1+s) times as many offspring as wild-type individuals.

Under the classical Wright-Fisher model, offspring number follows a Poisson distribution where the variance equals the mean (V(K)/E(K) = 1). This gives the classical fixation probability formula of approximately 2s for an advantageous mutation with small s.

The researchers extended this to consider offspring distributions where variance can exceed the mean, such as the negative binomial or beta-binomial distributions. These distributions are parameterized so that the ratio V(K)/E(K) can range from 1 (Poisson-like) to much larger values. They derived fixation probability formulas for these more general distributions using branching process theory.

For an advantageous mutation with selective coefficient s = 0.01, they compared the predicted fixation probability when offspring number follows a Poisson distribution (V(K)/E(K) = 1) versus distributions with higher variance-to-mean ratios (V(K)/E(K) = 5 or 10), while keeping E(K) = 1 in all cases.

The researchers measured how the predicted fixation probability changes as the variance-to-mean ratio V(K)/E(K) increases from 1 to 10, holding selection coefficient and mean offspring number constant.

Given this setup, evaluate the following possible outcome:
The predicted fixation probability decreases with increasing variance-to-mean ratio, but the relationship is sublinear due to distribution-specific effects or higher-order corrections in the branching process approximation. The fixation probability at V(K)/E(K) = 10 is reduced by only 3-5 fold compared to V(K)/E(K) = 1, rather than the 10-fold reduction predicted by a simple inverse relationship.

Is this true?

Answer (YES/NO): NO